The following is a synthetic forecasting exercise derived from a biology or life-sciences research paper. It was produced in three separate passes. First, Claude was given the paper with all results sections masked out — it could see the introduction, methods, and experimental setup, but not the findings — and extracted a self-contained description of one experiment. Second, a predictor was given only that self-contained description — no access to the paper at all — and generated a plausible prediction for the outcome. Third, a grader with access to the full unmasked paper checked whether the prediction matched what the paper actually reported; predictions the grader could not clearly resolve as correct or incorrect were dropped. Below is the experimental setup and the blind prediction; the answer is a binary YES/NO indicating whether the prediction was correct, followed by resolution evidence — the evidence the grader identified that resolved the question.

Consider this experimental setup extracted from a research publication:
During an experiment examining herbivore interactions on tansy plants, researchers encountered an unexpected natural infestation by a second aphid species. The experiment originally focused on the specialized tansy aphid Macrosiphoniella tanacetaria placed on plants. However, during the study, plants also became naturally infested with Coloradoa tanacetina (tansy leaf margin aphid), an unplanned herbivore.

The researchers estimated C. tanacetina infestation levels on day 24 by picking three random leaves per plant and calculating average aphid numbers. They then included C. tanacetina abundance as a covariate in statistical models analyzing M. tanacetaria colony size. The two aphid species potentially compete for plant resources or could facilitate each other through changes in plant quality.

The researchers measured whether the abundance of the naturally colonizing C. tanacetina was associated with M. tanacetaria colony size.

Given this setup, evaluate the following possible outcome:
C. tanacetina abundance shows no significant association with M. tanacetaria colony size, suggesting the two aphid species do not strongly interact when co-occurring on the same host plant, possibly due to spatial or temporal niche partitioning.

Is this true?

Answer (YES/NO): YES